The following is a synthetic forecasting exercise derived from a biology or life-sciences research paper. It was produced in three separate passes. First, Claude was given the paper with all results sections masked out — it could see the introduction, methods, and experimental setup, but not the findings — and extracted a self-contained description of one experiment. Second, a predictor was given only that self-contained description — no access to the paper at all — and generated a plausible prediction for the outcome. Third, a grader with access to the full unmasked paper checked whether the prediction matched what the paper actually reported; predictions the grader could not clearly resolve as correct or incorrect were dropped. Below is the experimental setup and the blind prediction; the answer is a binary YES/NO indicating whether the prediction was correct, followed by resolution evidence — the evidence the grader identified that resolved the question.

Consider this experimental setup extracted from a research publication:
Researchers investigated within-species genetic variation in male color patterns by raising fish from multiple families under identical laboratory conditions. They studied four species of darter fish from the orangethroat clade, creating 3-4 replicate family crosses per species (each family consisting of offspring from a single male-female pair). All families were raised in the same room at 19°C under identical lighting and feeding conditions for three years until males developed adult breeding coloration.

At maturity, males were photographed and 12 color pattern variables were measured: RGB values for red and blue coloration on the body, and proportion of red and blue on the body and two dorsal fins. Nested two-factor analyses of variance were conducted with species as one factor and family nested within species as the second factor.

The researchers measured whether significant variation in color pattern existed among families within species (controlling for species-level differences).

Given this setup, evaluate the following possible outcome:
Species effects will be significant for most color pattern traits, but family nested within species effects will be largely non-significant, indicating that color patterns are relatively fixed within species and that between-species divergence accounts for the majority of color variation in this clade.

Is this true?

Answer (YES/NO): NO